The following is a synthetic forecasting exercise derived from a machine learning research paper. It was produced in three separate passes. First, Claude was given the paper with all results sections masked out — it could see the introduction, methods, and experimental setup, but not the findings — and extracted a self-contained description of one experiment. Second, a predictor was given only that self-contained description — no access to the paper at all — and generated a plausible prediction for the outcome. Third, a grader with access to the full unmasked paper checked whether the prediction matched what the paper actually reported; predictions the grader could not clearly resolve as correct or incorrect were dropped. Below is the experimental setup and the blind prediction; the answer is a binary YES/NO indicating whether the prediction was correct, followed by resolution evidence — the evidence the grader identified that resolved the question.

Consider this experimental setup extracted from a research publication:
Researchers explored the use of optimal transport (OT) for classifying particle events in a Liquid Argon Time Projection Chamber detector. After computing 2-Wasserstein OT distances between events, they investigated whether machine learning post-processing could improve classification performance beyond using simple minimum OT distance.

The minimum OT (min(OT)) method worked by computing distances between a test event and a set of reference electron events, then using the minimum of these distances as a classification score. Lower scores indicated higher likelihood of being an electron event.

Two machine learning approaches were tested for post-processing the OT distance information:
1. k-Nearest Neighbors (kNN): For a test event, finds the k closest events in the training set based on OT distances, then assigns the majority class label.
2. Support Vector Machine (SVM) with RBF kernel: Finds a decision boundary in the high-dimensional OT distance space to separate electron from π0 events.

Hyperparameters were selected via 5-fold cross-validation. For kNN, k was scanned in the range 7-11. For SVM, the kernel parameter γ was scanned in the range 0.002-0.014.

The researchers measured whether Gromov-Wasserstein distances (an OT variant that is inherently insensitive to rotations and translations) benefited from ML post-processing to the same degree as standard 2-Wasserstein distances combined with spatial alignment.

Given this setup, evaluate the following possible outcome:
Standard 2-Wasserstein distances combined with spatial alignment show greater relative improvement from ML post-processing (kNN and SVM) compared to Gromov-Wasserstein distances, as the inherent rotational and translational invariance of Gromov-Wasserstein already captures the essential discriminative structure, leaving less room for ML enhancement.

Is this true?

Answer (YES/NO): YES